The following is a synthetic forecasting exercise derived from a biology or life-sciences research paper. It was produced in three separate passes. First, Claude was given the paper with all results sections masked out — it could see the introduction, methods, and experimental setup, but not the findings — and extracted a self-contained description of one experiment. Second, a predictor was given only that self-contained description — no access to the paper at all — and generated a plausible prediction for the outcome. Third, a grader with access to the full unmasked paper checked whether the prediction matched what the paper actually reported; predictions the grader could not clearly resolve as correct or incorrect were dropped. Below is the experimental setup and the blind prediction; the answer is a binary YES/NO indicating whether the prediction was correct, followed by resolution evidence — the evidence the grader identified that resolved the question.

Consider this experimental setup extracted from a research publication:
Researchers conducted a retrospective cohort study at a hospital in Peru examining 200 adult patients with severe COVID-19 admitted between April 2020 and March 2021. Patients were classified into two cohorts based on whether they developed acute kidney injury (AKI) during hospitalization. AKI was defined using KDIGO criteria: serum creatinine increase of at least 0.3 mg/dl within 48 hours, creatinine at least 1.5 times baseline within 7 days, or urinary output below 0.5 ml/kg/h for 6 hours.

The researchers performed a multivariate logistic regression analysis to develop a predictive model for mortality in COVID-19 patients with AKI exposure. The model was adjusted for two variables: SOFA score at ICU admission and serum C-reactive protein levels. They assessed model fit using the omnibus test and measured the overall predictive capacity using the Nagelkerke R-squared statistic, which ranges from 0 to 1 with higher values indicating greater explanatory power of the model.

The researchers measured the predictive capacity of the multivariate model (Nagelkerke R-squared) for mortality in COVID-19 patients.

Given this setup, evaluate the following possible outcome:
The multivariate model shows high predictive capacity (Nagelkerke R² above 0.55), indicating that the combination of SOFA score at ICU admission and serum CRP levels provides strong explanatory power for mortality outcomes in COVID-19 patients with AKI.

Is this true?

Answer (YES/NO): NO